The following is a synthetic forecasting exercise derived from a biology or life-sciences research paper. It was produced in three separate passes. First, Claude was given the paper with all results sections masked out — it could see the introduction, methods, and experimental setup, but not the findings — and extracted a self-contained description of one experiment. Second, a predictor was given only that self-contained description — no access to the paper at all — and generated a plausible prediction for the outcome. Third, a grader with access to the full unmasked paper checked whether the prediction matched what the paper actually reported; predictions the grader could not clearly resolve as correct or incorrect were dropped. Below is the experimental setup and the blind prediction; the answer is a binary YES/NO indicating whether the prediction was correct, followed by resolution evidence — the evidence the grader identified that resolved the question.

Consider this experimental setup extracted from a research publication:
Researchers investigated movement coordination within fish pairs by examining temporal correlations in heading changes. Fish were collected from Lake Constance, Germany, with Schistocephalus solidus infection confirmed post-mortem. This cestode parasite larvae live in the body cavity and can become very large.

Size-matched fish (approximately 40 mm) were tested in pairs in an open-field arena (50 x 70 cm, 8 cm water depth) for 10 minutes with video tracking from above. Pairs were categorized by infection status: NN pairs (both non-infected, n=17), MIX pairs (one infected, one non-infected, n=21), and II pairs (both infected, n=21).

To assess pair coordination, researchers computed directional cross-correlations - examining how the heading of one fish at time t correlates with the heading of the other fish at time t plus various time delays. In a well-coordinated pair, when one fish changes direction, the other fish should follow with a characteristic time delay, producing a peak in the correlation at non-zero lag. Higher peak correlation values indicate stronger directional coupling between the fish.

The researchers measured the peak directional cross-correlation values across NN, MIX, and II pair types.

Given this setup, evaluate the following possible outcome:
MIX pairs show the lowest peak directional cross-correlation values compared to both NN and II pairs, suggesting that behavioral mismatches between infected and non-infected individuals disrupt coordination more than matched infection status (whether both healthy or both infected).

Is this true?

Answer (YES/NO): NO